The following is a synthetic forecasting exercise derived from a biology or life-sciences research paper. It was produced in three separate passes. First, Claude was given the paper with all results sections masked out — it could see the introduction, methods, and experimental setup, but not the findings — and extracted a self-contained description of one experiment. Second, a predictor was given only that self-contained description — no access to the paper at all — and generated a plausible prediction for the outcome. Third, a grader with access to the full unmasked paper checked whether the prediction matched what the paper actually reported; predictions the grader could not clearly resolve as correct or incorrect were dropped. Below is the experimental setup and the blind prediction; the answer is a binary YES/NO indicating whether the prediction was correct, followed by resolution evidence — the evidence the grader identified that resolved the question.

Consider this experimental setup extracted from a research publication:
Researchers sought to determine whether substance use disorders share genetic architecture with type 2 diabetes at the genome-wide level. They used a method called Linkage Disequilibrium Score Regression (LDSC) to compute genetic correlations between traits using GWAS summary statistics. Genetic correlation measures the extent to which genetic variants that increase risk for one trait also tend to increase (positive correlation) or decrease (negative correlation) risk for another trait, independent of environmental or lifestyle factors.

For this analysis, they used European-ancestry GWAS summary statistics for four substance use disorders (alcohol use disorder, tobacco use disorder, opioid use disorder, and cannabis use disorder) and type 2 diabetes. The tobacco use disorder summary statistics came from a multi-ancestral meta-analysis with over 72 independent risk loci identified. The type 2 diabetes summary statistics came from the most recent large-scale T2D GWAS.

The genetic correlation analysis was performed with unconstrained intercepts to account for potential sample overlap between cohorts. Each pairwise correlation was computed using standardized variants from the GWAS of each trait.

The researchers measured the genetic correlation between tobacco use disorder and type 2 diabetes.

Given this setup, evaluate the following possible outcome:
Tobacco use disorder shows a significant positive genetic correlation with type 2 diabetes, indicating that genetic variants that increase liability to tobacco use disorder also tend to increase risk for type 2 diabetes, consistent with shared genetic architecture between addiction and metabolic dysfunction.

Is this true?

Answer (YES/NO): YES